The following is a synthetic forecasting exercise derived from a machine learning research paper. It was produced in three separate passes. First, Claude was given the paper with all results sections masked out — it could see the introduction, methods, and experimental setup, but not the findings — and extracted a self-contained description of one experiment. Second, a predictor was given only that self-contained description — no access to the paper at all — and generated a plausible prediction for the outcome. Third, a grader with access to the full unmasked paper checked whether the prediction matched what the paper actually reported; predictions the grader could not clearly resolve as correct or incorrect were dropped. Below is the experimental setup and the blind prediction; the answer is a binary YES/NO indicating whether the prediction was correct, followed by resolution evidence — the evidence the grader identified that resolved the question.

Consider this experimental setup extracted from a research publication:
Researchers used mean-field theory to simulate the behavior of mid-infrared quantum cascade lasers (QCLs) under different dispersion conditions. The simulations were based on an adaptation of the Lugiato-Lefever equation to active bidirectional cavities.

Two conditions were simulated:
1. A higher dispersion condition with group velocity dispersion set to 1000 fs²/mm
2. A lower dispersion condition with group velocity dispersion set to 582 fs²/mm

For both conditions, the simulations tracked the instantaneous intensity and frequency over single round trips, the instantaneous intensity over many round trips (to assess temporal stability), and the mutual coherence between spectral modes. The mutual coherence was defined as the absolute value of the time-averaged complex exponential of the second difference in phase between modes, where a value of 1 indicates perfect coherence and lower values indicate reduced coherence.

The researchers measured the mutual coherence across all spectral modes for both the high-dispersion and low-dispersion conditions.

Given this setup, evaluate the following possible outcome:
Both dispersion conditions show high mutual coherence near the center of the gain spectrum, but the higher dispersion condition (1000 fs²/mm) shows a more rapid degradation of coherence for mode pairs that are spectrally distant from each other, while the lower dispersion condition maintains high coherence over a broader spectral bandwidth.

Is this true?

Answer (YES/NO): NO